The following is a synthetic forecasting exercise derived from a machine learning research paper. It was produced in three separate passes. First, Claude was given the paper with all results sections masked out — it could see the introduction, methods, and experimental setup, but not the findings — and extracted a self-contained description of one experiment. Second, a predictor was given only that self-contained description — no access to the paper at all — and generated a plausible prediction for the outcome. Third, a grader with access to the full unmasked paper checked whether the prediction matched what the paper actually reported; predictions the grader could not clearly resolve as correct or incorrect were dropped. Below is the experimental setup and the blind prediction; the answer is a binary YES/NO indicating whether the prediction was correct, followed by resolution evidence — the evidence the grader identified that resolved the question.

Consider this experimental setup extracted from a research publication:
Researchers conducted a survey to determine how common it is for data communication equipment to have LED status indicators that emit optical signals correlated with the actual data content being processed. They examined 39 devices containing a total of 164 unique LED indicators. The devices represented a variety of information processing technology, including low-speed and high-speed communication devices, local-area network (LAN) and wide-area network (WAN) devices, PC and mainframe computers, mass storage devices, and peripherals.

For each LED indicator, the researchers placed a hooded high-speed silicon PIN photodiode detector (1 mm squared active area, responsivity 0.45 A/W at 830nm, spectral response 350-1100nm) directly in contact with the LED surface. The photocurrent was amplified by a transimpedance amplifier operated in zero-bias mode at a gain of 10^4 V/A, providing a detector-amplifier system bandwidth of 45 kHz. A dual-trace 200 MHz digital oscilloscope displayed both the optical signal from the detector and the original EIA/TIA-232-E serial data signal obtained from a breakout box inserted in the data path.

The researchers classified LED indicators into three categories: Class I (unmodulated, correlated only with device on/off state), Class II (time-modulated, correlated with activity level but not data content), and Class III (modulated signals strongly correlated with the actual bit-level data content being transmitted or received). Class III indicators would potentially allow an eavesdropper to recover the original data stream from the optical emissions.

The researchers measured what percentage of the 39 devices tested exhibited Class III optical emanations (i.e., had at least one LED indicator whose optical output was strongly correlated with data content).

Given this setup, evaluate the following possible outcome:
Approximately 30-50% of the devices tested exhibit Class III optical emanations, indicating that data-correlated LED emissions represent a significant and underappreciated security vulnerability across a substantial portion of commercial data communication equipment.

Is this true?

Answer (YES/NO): YES